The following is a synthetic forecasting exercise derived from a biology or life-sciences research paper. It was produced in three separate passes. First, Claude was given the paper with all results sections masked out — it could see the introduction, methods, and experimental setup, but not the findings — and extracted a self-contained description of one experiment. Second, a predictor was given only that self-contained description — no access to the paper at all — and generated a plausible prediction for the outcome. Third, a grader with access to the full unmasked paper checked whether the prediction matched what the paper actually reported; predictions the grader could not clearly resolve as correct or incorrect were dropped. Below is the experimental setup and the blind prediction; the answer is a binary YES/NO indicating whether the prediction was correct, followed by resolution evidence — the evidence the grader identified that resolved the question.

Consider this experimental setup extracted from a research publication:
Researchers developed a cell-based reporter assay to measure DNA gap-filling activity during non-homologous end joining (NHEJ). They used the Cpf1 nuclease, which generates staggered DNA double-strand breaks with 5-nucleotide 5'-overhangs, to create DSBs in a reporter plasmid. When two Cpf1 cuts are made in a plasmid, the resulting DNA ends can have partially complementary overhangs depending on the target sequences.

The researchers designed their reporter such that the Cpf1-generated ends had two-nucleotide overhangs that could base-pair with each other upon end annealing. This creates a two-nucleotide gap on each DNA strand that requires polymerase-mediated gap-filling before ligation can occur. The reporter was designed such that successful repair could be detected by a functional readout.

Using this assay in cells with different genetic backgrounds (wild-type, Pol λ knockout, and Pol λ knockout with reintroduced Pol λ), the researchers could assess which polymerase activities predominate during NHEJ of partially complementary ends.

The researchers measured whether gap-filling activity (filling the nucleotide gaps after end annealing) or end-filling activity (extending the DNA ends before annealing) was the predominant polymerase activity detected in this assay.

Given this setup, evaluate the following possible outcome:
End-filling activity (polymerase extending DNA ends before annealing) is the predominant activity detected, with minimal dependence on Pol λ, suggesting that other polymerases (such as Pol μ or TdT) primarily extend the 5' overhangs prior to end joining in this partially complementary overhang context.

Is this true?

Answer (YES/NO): NO